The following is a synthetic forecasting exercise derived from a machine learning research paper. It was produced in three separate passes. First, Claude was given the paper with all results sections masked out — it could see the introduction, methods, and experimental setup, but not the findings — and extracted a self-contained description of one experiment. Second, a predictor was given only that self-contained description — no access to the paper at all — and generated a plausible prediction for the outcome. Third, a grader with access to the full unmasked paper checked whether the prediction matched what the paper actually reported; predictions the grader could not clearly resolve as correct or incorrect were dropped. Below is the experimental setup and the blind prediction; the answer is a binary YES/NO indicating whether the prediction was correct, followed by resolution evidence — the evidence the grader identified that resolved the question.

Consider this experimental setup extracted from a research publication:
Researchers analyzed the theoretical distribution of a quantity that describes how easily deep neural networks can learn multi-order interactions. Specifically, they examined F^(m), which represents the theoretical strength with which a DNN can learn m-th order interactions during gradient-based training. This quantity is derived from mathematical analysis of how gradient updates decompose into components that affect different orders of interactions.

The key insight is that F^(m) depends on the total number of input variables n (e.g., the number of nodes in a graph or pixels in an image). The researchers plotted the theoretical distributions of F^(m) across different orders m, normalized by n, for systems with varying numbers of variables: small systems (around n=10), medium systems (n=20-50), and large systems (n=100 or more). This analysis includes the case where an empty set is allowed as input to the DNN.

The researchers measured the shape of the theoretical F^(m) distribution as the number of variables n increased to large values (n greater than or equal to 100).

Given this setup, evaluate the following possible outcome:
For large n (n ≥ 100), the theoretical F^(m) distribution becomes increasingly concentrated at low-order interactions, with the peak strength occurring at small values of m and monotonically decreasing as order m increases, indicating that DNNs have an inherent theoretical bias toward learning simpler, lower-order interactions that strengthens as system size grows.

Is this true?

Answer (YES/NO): YES